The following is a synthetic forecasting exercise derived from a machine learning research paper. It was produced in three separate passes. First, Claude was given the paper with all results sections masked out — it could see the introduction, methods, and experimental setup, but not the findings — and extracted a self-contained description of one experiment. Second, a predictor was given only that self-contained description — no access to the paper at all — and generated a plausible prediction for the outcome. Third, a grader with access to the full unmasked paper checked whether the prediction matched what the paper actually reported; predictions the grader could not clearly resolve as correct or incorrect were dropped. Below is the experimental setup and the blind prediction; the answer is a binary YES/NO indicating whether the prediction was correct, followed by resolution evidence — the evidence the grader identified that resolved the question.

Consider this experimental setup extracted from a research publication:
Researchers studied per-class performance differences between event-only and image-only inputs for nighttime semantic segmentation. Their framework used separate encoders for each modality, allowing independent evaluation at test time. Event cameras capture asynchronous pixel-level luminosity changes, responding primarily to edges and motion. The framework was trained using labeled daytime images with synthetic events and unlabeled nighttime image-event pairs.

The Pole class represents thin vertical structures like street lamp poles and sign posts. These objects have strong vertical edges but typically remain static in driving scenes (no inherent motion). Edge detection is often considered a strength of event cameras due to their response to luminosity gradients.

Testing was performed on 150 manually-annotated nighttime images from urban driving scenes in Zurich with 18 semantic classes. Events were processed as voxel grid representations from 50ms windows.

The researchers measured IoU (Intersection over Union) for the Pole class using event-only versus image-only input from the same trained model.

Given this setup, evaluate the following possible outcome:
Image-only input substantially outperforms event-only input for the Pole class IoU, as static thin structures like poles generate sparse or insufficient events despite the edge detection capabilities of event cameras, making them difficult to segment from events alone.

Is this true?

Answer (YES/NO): YES